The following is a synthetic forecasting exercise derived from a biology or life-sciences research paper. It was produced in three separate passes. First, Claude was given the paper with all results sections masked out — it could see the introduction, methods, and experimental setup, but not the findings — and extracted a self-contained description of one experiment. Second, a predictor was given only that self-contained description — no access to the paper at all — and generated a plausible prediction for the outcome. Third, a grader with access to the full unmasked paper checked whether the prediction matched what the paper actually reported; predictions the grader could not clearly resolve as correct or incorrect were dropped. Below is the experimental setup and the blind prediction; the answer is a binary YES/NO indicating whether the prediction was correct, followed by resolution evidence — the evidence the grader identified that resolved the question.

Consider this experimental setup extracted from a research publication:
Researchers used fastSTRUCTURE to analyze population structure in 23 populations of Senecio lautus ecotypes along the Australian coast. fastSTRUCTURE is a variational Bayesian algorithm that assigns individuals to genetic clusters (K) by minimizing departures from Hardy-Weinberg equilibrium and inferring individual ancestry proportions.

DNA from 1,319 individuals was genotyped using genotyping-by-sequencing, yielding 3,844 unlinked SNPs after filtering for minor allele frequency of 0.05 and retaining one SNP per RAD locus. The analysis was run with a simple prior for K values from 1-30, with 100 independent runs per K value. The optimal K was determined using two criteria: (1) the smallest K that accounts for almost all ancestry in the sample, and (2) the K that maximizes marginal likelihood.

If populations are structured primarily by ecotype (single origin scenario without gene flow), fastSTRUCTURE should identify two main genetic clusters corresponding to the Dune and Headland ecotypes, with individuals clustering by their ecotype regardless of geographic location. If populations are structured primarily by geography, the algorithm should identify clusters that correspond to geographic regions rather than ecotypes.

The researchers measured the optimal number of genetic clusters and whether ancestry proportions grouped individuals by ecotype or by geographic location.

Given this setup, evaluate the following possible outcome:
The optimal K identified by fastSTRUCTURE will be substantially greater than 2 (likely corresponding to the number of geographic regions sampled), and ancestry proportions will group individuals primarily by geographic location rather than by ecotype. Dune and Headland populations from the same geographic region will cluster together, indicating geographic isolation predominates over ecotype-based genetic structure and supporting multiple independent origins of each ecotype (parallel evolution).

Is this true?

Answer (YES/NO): YES